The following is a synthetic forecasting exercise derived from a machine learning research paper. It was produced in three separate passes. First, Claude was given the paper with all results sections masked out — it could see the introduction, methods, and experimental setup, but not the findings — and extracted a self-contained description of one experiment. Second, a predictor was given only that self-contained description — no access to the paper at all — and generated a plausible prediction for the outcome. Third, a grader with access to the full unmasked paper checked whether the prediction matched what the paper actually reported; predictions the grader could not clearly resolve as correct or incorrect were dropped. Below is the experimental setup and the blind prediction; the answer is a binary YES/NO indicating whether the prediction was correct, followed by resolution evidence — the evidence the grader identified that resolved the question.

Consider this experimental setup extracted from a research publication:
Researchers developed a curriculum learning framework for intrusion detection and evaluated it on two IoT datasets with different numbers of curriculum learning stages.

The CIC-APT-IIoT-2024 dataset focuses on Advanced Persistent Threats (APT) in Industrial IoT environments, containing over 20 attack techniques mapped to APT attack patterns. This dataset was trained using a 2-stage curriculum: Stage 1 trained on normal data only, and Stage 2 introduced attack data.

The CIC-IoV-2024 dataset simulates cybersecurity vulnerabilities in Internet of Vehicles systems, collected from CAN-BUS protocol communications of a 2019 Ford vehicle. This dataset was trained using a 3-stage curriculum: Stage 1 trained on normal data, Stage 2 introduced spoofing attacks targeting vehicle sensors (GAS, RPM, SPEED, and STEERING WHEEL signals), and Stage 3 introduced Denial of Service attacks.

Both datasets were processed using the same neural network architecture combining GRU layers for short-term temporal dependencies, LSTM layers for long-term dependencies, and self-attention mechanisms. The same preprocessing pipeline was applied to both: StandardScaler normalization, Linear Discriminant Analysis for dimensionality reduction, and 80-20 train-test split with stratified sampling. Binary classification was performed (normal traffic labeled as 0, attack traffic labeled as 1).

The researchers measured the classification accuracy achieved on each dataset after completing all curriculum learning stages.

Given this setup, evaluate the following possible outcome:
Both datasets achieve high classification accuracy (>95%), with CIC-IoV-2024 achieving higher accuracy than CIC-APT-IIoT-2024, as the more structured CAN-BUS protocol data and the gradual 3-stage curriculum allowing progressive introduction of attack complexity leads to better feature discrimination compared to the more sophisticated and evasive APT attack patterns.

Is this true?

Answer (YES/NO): NO